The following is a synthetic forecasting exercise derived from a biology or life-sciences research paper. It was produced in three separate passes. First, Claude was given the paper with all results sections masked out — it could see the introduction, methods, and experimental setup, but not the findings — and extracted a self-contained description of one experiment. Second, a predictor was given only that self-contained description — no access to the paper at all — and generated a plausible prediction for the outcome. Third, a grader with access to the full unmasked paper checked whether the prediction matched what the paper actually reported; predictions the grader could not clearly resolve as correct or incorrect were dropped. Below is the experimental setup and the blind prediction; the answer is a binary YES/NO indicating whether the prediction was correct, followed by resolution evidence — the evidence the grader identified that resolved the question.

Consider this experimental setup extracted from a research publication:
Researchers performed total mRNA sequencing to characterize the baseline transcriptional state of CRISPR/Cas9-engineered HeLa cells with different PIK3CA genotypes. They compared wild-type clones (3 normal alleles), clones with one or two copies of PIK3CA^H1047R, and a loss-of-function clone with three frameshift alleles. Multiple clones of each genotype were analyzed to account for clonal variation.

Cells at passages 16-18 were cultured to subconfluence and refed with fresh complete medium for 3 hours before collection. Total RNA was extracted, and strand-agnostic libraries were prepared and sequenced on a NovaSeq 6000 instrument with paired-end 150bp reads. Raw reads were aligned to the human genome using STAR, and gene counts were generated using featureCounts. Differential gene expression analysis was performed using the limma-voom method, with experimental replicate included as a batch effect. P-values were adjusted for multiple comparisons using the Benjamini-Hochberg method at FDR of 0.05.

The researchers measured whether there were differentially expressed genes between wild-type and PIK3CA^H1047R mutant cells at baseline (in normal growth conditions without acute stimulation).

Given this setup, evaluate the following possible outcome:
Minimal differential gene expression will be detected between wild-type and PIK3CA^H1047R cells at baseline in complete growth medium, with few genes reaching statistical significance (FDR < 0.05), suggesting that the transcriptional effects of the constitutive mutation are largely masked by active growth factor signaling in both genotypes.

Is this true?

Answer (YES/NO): YES